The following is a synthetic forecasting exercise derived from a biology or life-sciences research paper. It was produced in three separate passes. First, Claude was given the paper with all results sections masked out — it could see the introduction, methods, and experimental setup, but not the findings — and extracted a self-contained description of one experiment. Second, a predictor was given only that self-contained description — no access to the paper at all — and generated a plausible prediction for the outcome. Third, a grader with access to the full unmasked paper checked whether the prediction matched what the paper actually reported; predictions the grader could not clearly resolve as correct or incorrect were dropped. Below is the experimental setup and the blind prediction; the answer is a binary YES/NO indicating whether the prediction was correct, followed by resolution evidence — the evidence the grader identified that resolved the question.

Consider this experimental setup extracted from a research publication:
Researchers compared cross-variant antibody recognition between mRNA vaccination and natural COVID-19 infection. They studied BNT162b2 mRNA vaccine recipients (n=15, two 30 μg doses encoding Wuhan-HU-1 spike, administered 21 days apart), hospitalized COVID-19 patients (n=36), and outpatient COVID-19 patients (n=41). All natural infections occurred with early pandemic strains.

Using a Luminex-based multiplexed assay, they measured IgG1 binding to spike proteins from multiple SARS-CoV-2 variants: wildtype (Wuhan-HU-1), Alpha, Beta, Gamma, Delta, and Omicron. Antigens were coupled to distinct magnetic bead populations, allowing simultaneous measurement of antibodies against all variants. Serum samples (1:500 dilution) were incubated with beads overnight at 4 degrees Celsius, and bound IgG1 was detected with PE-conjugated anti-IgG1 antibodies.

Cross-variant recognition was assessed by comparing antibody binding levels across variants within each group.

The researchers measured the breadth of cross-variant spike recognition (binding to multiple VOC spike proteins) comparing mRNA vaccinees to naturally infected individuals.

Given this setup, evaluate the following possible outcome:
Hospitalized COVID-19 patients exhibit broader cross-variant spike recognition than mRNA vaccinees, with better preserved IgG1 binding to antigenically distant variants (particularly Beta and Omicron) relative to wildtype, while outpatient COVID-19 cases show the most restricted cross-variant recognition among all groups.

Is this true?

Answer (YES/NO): NO